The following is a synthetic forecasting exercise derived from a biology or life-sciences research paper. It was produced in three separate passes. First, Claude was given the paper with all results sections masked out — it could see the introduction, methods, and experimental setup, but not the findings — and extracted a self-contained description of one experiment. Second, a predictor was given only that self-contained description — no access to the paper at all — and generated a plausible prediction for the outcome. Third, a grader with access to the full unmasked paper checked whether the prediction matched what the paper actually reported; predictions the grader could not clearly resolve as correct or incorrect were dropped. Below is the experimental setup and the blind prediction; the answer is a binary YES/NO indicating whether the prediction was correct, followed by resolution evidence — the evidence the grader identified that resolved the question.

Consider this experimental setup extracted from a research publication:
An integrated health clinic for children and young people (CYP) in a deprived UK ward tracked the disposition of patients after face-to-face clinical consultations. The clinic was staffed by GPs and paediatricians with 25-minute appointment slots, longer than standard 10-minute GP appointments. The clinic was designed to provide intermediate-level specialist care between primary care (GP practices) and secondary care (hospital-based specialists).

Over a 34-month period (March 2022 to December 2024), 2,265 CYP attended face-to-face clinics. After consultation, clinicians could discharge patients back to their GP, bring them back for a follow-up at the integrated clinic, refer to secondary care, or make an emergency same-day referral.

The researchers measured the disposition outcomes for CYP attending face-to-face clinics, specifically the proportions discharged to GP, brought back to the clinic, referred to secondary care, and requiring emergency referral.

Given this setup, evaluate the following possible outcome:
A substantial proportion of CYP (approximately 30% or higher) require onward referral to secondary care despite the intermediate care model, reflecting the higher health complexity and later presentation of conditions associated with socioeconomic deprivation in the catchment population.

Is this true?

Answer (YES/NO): NO